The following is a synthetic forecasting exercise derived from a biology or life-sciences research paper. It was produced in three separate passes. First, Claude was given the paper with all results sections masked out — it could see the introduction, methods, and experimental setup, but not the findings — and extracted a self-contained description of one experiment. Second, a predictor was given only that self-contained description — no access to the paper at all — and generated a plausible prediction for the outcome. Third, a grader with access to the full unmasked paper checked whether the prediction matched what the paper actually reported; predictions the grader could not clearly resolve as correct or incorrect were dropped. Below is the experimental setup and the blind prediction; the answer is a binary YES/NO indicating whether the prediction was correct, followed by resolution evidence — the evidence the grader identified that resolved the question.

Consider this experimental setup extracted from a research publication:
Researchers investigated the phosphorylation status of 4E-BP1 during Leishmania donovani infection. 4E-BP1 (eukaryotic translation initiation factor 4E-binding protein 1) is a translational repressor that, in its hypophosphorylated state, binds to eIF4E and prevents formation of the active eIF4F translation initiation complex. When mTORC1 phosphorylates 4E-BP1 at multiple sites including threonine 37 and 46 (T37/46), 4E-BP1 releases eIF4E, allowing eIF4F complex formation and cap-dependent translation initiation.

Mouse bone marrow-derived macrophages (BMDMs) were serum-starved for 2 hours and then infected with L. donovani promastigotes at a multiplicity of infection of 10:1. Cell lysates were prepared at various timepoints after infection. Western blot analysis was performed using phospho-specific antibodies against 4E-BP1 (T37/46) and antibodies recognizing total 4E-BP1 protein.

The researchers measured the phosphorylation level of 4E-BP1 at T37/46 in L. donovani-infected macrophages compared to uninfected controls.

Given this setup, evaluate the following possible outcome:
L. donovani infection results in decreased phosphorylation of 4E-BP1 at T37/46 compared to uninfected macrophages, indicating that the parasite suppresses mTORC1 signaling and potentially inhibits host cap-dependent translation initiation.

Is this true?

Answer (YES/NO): NO